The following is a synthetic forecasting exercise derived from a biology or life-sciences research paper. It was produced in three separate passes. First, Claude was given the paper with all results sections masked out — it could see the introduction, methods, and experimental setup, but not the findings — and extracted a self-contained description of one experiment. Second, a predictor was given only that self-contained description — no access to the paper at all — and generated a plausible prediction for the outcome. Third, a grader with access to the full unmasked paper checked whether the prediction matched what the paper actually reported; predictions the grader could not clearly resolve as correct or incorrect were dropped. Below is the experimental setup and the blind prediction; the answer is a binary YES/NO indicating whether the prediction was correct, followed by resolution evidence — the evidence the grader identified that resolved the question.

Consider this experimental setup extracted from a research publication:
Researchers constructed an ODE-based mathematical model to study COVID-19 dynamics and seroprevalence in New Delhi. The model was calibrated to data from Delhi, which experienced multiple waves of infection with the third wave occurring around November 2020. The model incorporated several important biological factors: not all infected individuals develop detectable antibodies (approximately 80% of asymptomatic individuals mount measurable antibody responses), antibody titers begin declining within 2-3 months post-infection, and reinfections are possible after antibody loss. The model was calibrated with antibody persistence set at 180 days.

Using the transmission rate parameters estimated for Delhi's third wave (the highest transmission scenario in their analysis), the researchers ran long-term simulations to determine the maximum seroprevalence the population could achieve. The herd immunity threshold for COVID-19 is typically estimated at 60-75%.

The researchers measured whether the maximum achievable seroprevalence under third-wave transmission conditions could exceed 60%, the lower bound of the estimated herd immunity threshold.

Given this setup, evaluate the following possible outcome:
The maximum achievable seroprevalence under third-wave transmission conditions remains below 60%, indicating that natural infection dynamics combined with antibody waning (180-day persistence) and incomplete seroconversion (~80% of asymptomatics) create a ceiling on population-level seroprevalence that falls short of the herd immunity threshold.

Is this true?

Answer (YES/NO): YES